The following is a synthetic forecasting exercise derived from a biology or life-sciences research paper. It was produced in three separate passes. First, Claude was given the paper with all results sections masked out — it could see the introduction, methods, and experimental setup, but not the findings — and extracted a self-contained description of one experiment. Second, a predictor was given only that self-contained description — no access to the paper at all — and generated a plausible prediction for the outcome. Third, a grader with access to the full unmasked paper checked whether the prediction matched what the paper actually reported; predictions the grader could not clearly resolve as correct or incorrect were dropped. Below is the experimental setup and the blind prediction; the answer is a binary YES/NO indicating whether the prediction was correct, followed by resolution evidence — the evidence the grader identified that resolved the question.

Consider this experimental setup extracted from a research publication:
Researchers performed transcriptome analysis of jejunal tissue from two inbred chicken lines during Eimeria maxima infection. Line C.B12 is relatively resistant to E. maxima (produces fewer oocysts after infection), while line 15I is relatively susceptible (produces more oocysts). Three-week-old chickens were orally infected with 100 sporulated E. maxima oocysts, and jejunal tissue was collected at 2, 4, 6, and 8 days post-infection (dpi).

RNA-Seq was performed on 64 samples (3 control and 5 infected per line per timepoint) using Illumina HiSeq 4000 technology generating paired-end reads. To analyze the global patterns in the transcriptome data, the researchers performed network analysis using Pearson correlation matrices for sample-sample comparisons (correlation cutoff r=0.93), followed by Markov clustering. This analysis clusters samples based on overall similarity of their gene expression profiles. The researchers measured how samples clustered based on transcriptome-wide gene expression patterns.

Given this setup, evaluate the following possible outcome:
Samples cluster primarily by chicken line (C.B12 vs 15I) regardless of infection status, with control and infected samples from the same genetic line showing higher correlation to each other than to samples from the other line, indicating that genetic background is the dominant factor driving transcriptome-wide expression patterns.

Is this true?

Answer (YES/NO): NO